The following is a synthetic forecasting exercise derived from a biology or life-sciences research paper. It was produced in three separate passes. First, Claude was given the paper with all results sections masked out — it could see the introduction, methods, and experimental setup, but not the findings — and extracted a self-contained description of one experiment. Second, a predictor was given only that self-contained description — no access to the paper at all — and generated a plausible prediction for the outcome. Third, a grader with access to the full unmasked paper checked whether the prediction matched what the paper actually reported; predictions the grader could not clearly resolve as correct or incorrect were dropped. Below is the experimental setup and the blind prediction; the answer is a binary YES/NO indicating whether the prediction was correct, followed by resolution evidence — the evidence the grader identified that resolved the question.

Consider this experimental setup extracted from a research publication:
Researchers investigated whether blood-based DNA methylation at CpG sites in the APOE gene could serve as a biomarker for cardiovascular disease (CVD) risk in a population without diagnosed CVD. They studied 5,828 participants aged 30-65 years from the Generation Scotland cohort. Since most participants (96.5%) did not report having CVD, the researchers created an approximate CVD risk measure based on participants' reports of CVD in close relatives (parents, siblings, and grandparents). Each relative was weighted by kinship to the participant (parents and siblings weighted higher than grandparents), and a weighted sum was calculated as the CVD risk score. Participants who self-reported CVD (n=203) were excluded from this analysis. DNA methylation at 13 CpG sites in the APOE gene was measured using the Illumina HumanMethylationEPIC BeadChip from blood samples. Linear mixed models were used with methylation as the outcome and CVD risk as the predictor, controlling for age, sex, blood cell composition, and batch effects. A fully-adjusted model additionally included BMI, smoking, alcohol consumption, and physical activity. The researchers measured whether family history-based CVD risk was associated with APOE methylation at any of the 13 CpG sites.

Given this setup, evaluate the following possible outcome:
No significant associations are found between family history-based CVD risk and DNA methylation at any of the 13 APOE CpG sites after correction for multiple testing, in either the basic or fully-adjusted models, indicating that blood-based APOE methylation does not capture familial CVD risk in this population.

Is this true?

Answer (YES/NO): YES